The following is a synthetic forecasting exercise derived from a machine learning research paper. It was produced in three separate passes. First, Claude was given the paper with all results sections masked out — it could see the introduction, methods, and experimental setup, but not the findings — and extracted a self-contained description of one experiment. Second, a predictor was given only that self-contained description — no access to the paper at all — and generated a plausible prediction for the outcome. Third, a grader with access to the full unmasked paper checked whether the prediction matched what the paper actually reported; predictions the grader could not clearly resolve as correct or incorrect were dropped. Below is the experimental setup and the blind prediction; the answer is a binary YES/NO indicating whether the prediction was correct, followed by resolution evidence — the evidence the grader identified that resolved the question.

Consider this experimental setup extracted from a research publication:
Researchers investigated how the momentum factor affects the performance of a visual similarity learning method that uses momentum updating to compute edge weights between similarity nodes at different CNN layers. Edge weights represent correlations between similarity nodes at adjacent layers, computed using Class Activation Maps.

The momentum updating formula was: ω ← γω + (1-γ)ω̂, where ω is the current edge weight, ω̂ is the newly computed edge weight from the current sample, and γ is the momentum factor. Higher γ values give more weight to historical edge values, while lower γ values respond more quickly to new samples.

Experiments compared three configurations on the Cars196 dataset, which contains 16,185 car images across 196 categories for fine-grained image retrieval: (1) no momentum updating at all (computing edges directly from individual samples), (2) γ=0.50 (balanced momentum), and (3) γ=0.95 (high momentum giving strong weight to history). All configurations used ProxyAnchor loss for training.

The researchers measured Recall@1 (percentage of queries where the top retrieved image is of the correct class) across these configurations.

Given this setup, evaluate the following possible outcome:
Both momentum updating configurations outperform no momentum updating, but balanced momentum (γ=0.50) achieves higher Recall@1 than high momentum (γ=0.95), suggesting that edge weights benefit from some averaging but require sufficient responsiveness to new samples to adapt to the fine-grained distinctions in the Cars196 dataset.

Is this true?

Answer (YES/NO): NO